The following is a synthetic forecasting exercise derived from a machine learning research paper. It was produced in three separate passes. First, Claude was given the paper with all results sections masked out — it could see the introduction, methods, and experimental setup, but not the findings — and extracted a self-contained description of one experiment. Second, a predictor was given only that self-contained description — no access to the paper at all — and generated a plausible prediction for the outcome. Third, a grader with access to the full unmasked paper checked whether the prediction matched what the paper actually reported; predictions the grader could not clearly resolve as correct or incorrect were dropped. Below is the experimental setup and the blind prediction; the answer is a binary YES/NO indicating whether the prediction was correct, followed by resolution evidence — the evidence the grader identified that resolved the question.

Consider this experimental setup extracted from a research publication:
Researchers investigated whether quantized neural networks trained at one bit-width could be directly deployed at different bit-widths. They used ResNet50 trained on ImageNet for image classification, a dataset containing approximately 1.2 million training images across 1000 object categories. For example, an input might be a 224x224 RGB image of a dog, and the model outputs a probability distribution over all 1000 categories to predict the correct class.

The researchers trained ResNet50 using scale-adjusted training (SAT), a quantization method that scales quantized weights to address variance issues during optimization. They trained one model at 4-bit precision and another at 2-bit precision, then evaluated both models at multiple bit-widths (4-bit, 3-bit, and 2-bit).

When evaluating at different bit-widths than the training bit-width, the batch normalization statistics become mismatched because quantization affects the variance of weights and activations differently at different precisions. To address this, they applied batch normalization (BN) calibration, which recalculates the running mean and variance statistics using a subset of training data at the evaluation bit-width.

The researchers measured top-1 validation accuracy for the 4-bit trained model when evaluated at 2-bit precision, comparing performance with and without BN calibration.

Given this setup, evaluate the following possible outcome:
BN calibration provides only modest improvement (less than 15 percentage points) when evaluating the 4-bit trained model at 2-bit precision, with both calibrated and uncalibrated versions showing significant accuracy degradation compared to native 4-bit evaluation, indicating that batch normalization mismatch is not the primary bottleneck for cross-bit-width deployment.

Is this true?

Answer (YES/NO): NO